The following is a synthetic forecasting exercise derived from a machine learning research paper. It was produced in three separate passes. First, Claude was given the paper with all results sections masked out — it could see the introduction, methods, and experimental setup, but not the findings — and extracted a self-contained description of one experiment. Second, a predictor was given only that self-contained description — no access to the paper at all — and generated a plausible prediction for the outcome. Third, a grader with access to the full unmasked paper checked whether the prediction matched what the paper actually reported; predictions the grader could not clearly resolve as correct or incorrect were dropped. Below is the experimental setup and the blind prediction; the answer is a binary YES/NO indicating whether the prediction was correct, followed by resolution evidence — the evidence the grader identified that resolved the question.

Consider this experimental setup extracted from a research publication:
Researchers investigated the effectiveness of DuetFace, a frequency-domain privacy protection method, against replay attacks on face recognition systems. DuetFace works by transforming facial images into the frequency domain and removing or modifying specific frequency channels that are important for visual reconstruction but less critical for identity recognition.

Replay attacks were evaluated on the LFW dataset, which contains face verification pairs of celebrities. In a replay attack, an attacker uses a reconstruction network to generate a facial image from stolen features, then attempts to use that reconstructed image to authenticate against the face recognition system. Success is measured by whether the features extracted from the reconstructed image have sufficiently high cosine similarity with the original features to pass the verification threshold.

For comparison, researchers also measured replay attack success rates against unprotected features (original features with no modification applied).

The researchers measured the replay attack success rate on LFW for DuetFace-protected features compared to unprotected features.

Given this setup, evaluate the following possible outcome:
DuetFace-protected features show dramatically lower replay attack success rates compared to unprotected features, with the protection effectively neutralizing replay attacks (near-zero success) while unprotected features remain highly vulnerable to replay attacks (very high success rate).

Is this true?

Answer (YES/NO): NO